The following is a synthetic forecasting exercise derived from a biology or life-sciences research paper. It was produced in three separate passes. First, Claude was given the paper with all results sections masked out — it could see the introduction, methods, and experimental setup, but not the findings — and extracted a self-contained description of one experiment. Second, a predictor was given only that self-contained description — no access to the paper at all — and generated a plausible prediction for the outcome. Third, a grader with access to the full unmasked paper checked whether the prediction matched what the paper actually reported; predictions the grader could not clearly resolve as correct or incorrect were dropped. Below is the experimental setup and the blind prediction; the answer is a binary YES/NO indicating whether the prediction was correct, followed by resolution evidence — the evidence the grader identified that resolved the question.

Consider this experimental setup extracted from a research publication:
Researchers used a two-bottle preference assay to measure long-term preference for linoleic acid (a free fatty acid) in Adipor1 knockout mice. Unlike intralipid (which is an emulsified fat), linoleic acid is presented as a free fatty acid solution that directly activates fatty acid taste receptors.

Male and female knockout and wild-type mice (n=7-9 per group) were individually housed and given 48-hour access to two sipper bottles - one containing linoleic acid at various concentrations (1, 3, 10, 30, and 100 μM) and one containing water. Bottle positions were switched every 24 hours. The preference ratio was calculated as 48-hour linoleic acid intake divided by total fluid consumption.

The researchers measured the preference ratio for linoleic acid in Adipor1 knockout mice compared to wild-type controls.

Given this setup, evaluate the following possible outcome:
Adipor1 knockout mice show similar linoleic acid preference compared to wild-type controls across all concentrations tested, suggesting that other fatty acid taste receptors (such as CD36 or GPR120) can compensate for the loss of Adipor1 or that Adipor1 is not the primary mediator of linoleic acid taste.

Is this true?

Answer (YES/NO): NO